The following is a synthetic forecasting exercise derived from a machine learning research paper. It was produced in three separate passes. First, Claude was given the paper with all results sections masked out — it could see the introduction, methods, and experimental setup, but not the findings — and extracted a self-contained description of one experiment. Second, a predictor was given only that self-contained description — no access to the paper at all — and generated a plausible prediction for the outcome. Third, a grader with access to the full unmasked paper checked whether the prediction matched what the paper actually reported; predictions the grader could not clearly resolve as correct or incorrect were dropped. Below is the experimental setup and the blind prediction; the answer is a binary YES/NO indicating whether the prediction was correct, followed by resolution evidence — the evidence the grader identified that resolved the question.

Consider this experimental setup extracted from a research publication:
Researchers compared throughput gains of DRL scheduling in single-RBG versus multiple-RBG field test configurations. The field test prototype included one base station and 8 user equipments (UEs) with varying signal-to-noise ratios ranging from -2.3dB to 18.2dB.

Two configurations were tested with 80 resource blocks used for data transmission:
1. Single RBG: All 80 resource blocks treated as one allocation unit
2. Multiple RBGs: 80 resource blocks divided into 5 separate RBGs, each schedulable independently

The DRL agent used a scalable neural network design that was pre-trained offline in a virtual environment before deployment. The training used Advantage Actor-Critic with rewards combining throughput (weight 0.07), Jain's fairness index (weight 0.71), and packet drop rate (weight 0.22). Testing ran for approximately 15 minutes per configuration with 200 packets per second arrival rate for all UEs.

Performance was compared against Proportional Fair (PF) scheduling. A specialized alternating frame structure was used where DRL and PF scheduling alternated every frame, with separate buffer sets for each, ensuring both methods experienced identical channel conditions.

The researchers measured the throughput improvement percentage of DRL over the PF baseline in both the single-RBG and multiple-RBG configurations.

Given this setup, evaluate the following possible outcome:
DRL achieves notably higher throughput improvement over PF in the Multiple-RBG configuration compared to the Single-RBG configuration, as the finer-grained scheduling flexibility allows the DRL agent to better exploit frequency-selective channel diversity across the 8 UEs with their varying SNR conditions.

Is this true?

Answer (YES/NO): NO